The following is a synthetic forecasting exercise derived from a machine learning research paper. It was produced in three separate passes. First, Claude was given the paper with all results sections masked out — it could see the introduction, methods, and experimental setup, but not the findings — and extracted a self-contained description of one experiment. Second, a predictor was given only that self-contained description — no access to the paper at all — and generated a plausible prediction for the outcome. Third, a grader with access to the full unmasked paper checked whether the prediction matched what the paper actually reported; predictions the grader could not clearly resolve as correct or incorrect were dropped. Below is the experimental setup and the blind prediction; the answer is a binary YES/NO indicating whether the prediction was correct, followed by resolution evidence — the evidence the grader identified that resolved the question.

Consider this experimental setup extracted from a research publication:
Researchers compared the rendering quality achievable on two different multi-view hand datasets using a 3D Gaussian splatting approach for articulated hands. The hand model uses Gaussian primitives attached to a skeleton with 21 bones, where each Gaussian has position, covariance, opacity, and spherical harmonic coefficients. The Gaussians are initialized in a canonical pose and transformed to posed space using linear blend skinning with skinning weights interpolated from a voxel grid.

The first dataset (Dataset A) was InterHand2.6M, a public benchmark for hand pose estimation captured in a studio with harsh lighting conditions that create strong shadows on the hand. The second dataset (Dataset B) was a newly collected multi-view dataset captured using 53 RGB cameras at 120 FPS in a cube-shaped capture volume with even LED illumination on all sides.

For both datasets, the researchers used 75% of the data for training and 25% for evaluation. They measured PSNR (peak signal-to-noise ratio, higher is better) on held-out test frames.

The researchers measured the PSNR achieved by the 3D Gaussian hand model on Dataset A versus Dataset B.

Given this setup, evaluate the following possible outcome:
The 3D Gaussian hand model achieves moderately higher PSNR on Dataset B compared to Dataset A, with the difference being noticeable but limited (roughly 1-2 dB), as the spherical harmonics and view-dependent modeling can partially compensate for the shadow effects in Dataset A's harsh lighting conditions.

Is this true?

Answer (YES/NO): NO